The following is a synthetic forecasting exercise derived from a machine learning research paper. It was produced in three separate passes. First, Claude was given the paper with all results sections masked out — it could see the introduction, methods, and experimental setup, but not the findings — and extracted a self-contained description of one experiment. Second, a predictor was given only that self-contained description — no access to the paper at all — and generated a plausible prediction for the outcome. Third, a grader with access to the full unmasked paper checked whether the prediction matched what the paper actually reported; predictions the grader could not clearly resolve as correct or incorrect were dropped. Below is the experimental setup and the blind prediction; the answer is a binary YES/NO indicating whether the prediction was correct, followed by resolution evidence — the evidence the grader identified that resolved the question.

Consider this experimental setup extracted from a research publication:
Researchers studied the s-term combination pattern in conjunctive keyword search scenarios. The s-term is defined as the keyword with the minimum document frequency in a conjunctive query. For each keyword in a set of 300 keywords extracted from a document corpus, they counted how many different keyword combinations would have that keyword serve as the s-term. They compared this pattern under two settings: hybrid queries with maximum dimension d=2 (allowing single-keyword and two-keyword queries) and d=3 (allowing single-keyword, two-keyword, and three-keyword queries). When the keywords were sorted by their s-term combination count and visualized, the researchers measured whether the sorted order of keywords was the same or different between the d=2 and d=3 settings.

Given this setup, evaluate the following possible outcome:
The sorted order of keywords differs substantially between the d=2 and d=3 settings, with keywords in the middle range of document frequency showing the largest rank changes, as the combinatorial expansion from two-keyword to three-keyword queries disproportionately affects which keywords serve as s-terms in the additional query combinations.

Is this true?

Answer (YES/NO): NO